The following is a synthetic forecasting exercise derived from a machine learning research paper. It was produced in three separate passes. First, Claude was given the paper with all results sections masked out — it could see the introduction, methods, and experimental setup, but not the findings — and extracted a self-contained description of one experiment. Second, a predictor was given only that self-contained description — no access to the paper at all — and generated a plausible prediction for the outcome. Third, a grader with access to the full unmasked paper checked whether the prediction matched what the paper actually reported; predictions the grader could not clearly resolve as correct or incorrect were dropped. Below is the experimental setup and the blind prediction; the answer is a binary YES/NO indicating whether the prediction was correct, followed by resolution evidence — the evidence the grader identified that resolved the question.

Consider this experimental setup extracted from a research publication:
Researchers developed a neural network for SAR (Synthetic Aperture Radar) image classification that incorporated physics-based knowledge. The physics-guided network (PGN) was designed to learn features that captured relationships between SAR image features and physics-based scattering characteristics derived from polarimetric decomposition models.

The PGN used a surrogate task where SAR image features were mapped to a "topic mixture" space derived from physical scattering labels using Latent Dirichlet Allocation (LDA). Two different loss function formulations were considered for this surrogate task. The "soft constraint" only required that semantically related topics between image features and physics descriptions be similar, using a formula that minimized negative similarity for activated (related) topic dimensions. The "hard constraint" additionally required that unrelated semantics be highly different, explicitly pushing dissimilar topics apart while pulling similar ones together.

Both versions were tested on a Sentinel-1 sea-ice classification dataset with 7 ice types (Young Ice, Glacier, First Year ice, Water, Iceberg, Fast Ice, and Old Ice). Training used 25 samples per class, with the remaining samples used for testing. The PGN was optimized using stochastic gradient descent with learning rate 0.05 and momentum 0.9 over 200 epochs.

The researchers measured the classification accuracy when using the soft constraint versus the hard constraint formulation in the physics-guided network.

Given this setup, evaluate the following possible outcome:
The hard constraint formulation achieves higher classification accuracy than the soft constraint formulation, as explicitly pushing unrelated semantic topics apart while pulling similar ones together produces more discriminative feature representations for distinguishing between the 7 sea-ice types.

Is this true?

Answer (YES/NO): NO